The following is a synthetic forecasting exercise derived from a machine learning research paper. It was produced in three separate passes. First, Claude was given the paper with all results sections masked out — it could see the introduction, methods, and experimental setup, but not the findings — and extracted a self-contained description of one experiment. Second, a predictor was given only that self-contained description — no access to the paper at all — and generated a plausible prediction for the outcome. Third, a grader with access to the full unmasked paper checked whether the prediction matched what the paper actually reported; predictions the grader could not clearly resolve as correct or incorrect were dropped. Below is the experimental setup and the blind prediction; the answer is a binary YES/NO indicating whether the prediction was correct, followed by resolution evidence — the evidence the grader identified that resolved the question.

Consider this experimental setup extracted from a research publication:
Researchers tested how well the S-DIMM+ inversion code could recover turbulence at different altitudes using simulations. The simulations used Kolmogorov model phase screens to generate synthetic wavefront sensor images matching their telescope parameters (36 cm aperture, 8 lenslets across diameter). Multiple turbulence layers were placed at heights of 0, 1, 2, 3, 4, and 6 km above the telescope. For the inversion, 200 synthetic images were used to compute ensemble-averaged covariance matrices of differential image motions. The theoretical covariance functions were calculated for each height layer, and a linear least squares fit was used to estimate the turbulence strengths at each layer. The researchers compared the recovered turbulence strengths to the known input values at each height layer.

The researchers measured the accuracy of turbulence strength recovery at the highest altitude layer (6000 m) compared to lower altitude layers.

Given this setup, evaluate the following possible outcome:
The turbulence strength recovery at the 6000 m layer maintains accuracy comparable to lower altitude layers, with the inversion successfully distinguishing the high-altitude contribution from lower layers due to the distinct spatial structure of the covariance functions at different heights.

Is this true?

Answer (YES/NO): NO